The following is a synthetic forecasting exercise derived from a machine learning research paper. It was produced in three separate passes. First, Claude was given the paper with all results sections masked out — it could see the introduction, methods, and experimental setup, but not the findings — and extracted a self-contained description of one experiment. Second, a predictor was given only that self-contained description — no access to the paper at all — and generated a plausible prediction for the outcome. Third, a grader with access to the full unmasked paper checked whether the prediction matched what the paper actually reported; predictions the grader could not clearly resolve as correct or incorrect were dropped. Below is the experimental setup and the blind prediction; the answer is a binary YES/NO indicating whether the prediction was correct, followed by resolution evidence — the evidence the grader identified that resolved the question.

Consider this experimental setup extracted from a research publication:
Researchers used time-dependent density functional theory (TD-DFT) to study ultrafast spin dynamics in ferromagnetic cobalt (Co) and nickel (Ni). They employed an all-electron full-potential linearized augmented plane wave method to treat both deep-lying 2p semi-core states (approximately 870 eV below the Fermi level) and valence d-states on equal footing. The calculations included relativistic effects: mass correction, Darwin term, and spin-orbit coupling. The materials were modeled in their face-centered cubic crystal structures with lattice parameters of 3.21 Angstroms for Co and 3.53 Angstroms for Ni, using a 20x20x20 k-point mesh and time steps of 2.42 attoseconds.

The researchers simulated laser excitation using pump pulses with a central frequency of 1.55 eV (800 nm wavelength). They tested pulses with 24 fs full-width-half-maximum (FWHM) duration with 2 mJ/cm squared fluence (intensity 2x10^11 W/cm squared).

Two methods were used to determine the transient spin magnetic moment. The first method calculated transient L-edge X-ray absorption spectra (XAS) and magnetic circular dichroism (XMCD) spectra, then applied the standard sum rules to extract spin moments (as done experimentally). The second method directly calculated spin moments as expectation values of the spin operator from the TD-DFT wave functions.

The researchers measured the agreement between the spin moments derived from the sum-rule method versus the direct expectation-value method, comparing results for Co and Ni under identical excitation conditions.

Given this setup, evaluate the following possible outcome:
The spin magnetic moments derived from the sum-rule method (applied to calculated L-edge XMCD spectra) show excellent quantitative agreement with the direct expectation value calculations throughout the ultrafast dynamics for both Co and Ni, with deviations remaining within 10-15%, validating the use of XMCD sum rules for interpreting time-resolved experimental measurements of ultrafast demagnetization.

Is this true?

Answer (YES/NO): YES